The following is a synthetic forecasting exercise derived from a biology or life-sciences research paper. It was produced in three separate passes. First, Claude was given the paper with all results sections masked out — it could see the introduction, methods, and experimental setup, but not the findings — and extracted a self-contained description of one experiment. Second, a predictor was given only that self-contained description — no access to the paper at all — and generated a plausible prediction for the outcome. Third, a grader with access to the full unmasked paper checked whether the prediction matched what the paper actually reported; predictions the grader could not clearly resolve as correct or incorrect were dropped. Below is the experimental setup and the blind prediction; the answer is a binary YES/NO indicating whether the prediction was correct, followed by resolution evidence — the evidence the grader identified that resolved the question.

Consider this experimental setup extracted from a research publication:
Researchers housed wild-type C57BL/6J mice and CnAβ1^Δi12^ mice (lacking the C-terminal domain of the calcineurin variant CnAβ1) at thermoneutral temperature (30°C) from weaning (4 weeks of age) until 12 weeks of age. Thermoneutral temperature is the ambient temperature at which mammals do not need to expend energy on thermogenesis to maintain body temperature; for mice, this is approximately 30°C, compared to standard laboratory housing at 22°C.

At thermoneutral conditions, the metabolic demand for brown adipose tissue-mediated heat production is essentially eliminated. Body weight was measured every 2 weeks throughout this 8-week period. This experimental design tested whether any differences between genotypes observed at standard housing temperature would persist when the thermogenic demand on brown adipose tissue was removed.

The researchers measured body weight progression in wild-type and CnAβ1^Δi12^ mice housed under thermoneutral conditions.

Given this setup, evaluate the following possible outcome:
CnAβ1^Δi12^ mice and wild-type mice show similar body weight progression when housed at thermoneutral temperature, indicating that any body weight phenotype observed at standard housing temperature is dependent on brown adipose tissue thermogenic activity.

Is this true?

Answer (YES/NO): YES